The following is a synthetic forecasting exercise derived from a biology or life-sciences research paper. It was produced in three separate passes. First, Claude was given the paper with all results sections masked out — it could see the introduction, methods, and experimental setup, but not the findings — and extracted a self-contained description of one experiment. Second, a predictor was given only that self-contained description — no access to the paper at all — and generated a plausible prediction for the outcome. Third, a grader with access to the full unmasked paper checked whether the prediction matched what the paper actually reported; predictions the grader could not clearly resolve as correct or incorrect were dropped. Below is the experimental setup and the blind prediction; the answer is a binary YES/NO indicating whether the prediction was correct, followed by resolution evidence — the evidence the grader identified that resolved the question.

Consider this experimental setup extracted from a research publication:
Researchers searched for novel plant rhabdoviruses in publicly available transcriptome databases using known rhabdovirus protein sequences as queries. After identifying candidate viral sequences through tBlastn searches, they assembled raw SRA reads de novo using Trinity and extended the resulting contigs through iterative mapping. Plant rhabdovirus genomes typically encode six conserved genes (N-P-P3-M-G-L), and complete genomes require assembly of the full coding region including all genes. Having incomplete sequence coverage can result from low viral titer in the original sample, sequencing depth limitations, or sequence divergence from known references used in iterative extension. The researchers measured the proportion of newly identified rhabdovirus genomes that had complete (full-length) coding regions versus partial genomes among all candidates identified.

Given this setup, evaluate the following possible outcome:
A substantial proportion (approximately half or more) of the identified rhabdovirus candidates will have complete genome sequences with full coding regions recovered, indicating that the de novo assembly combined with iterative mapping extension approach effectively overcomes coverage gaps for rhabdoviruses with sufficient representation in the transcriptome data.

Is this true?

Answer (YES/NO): YES